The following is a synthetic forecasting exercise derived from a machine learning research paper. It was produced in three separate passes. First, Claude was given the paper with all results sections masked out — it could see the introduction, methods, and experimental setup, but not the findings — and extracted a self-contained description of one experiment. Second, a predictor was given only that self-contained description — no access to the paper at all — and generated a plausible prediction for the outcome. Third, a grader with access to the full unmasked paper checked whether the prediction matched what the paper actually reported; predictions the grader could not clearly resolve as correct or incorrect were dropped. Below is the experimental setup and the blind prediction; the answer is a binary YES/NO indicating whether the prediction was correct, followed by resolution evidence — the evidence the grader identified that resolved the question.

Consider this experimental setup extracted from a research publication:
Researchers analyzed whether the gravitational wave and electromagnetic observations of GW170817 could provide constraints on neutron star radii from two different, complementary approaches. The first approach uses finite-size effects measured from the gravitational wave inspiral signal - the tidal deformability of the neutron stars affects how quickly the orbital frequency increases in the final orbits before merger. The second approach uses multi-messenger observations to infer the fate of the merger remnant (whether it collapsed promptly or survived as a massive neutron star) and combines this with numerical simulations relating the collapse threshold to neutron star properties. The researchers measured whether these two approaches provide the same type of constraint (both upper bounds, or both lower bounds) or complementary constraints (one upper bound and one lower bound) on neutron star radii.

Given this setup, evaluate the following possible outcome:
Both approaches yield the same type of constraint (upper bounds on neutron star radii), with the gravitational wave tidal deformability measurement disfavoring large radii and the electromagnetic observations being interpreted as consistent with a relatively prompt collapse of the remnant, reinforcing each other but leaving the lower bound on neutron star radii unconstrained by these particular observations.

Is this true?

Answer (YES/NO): NO